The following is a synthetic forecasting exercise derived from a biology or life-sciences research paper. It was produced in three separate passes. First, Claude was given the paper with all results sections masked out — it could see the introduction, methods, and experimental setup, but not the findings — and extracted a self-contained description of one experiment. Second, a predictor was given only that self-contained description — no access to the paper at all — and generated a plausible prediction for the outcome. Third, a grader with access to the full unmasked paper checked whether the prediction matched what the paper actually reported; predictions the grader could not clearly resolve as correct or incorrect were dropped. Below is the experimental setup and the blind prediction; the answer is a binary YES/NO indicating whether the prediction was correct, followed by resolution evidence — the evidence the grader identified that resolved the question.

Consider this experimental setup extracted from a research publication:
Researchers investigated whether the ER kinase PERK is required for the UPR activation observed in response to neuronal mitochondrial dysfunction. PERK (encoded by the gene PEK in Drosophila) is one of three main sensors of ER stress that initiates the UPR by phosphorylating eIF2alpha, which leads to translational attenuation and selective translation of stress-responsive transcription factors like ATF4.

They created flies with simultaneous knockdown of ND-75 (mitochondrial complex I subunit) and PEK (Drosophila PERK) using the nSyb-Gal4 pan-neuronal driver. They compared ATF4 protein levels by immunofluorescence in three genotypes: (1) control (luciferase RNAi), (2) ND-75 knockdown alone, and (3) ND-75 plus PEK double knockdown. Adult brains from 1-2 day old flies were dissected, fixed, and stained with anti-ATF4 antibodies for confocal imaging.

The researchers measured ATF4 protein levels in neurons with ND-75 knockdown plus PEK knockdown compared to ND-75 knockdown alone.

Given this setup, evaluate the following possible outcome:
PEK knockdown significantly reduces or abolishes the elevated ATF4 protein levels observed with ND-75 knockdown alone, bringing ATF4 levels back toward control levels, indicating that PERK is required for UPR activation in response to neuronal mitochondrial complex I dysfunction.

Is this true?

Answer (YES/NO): YES